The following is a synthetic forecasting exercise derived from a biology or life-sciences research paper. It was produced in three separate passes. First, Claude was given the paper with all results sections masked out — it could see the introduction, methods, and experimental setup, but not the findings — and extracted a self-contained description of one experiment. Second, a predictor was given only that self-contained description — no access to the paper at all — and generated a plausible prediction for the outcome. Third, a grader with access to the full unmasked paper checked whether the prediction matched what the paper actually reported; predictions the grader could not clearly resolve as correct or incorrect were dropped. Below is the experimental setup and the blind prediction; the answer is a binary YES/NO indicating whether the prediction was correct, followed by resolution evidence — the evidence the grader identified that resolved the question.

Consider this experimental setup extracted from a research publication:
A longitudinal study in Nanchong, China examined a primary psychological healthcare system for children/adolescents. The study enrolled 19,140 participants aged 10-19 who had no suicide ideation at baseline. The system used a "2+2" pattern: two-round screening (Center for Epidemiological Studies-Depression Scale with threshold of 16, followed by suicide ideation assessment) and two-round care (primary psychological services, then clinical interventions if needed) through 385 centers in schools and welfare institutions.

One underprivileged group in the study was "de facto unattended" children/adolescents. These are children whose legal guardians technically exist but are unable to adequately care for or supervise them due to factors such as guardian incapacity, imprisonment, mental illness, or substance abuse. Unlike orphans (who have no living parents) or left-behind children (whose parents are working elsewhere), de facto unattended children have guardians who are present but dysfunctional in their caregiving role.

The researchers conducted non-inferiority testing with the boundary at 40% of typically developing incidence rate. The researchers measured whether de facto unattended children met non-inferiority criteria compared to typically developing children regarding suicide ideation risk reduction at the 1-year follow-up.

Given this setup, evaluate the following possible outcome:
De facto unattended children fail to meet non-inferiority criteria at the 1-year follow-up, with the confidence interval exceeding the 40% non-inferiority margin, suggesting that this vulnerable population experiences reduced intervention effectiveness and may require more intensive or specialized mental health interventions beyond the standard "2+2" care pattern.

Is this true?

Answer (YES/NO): YES